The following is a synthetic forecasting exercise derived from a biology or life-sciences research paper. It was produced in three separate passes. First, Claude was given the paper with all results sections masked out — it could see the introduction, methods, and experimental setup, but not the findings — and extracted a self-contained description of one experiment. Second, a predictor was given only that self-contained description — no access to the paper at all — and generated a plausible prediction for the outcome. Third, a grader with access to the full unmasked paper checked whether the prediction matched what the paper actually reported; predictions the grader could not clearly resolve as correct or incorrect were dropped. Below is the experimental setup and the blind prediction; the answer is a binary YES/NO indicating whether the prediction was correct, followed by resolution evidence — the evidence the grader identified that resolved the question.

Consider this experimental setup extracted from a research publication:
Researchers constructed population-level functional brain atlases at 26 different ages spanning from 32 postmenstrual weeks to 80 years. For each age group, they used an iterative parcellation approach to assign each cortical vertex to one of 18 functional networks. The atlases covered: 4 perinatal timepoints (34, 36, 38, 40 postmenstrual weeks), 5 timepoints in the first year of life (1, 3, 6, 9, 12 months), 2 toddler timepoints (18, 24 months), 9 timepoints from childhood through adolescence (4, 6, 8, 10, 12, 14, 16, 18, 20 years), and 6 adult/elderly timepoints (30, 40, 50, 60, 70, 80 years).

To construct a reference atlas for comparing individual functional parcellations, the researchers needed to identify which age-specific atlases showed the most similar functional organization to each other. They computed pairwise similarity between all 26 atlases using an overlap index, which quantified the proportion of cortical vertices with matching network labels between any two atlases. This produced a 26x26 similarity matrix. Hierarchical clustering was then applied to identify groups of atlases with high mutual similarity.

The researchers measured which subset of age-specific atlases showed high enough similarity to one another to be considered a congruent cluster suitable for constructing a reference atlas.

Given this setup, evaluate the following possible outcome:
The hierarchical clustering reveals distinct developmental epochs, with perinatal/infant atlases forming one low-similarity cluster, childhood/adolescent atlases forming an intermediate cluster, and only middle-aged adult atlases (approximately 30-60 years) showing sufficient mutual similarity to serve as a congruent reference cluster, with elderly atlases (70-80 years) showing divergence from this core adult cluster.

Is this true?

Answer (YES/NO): NO